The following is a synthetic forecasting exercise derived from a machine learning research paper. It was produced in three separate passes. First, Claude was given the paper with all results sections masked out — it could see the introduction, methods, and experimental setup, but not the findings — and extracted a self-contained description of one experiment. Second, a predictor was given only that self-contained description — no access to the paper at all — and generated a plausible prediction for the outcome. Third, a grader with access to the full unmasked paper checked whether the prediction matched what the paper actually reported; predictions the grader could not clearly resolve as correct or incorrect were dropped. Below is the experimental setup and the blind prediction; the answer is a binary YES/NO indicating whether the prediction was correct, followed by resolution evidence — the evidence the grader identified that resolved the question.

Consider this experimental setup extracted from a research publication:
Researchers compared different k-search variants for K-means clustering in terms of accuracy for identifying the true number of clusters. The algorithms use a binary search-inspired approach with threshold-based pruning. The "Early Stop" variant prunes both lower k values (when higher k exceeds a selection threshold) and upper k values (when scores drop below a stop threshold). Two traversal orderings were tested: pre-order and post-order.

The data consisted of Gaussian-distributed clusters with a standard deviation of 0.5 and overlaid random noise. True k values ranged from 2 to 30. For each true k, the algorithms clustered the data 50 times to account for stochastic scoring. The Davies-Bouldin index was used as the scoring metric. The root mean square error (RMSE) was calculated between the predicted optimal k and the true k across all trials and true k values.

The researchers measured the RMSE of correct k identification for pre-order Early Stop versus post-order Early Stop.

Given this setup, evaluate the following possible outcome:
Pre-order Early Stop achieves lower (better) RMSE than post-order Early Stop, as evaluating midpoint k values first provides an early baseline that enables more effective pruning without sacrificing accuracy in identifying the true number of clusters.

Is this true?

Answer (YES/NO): NO